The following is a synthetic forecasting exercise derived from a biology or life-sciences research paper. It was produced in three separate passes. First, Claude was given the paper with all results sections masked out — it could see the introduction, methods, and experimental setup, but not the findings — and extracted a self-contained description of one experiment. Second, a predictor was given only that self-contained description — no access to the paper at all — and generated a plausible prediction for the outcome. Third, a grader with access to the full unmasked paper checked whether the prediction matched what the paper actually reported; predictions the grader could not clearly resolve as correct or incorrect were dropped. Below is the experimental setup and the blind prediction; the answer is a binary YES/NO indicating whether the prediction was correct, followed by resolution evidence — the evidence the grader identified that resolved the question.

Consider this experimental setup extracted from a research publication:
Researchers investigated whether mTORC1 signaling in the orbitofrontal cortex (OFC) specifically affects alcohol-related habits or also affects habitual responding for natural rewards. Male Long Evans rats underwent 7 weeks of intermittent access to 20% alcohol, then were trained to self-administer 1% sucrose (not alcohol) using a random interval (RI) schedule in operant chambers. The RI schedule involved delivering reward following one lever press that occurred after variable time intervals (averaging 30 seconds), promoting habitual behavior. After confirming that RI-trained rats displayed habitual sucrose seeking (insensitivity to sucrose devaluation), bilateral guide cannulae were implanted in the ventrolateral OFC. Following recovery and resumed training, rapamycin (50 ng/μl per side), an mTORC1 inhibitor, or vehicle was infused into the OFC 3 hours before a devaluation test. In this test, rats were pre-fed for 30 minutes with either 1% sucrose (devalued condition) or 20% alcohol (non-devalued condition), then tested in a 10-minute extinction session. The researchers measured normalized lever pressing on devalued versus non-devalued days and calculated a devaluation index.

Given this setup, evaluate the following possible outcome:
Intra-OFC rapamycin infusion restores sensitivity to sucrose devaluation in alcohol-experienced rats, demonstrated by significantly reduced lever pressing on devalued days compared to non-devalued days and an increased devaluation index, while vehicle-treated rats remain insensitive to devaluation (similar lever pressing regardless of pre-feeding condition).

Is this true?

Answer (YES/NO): NO